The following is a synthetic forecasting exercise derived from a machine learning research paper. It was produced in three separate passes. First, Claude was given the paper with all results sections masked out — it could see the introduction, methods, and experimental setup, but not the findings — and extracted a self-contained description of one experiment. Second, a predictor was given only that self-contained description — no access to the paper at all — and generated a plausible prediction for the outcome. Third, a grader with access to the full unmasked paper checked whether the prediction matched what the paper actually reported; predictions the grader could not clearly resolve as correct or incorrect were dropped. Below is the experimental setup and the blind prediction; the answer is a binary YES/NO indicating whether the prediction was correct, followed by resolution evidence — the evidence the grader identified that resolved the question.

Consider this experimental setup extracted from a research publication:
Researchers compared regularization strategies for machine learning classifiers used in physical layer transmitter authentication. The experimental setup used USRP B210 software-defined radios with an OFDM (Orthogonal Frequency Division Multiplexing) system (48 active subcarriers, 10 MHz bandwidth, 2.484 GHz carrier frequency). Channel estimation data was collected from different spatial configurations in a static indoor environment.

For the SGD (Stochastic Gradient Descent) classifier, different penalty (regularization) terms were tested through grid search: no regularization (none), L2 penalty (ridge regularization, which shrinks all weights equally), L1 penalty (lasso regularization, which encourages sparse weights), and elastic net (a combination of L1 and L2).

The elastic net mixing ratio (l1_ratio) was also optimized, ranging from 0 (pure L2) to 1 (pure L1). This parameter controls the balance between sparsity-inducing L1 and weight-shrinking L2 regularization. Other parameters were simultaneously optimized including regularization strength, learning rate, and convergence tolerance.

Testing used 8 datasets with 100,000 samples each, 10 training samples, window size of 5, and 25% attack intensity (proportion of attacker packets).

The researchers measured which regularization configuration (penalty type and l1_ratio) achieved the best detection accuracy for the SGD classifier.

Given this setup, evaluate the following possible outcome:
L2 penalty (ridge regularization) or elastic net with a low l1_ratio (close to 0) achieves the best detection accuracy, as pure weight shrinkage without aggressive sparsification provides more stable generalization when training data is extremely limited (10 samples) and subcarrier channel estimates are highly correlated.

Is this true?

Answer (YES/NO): NO